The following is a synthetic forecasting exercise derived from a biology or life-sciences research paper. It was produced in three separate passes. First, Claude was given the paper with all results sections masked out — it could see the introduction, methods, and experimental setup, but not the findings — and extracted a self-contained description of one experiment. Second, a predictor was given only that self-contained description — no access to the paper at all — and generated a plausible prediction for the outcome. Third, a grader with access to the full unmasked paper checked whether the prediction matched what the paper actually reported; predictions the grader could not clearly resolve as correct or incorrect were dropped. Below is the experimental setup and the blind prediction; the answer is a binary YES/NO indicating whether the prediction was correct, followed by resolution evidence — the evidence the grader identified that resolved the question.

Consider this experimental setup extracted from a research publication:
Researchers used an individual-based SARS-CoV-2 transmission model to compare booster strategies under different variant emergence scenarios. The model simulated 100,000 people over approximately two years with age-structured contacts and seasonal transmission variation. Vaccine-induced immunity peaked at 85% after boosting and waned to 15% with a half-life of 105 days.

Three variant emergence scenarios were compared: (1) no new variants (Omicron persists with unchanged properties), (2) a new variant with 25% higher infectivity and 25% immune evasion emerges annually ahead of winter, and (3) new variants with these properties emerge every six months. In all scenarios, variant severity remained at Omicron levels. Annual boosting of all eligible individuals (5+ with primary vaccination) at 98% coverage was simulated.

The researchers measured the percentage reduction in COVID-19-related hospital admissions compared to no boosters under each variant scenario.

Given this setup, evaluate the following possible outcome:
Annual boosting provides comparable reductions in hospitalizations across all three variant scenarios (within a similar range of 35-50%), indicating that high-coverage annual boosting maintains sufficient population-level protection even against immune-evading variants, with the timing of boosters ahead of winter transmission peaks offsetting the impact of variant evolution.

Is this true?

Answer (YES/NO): NO